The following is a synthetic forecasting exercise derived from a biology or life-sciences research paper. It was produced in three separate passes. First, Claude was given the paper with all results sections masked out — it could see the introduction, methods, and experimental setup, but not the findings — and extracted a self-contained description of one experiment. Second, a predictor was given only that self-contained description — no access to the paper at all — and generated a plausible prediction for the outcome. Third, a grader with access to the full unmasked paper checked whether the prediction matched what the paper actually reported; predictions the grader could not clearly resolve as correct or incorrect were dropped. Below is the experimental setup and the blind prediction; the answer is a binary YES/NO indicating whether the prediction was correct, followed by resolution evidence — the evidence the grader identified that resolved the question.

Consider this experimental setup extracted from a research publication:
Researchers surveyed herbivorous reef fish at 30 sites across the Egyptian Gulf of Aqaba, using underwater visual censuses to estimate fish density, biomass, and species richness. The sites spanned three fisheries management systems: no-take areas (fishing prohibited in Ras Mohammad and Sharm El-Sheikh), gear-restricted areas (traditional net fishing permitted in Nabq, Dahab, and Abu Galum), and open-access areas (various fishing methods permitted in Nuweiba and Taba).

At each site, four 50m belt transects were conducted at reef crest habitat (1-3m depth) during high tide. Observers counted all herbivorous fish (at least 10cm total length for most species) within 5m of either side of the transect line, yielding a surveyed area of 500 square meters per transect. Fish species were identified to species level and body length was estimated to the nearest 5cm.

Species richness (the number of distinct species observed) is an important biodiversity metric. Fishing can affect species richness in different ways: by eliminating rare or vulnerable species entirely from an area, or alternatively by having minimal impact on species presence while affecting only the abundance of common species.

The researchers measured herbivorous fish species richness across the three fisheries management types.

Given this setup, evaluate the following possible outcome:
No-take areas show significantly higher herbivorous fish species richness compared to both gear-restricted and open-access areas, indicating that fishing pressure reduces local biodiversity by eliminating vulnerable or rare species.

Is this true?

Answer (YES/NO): NO